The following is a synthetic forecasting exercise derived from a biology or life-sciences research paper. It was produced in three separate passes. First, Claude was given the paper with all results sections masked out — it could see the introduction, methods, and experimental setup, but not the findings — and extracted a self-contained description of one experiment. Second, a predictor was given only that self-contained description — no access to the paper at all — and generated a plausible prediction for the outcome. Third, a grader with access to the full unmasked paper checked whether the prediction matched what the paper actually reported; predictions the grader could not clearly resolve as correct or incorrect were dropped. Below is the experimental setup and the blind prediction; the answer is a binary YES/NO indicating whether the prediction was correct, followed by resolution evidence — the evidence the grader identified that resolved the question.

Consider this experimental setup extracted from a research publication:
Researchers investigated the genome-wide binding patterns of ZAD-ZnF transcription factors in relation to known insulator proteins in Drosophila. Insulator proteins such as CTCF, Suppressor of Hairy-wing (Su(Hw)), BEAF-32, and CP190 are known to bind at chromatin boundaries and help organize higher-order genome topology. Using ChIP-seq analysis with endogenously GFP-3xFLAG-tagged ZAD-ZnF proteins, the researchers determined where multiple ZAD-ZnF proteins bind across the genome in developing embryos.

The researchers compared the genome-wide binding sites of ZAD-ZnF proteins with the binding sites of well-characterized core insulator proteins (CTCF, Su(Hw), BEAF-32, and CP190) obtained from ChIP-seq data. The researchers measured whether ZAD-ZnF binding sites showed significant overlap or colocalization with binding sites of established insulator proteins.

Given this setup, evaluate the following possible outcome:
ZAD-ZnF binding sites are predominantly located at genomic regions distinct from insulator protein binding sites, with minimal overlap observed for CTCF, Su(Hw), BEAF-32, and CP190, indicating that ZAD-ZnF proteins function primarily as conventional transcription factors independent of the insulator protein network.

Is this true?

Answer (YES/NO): NO